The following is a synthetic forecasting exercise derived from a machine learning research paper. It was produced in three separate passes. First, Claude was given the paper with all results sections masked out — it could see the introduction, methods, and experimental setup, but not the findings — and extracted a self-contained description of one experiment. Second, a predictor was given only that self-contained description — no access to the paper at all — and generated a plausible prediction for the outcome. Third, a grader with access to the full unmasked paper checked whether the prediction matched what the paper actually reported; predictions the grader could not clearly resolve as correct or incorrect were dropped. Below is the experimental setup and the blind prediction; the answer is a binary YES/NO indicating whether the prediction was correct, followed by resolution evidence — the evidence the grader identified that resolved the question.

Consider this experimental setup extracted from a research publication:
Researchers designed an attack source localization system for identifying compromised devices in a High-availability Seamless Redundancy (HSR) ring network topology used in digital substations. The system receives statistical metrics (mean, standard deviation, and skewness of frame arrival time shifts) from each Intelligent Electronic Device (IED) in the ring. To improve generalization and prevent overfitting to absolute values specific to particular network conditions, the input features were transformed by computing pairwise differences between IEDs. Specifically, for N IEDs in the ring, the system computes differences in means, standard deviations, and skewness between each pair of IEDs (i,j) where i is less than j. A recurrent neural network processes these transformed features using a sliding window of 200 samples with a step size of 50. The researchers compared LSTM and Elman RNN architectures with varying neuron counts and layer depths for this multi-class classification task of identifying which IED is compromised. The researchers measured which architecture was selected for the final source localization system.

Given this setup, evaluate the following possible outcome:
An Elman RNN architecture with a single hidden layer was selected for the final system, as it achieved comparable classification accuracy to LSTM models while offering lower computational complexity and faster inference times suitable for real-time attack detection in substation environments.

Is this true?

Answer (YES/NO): NO